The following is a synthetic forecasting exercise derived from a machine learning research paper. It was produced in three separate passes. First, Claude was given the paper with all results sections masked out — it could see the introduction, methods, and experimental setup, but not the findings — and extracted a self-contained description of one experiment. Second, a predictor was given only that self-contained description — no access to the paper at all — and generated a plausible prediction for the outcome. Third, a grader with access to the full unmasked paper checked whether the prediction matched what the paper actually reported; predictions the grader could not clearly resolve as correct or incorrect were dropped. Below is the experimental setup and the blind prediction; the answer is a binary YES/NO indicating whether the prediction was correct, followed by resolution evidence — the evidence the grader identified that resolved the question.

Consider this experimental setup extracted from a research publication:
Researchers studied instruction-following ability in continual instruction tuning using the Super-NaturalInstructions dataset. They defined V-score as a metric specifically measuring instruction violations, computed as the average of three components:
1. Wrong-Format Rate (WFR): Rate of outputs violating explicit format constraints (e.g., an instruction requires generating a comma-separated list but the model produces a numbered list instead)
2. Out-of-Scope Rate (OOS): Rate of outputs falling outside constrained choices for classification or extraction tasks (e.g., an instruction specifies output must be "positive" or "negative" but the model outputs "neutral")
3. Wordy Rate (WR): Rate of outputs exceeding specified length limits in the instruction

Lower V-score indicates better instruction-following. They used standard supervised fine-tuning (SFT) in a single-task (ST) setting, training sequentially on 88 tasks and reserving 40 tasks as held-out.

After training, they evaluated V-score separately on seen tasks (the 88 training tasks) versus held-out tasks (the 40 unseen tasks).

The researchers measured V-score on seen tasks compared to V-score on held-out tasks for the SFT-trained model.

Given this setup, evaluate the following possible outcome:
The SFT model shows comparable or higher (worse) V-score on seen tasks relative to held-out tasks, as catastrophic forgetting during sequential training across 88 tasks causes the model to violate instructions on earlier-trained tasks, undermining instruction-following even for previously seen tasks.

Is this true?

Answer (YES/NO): NO